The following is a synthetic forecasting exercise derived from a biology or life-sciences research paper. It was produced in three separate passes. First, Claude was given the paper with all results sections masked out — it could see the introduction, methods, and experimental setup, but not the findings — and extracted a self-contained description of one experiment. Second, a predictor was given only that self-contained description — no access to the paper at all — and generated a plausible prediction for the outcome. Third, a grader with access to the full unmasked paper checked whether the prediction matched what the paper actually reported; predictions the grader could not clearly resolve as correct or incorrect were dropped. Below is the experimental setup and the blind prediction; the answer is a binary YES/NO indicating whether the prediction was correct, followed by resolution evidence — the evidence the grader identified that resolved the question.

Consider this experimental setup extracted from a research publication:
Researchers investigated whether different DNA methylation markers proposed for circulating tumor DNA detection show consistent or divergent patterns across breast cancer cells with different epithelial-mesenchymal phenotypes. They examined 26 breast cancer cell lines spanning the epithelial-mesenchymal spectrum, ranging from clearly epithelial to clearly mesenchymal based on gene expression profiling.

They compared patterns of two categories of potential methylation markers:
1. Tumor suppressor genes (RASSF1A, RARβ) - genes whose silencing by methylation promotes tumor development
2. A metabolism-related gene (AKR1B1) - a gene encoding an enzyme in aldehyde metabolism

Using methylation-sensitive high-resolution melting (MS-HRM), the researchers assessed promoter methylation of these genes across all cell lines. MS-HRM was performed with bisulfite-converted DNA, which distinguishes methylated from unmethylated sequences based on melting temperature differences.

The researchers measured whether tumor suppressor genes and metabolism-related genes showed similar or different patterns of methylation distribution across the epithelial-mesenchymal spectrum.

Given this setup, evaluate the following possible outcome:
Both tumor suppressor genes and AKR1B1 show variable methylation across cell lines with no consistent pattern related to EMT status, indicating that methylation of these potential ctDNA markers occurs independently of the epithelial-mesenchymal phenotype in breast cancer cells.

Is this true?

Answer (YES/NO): NO